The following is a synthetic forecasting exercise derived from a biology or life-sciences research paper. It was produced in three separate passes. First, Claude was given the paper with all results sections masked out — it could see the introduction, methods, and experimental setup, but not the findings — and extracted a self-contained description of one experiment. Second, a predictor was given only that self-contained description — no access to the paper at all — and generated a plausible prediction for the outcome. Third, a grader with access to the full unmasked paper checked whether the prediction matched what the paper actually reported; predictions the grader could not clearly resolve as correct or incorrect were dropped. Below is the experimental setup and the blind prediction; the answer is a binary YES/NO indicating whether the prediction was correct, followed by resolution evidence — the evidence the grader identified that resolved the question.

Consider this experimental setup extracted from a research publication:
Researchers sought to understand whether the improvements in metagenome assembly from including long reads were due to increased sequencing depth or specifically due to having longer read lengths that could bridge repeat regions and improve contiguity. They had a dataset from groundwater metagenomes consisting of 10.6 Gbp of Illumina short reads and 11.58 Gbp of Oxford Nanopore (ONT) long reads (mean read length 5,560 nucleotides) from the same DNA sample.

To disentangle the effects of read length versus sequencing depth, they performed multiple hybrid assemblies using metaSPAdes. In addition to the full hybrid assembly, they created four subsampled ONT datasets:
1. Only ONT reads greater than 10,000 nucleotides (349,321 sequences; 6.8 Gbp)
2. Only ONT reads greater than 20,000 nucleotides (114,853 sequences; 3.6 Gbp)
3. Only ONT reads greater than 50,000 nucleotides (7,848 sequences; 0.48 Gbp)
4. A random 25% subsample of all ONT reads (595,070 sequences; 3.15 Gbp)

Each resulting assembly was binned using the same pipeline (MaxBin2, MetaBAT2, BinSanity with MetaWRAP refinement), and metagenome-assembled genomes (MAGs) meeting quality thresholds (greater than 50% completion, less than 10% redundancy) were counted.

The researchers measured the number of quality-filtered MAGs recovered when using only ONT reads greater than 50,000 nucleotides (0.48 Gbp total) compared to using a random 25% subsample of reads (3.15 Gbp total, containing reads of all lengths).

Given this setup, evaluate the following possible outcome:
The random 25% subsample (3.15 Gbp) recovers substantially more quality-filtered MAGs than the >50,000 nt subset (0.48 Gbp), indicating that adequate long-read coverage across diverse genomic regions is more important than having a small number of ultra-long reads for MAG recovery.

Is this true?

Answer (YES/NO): NO